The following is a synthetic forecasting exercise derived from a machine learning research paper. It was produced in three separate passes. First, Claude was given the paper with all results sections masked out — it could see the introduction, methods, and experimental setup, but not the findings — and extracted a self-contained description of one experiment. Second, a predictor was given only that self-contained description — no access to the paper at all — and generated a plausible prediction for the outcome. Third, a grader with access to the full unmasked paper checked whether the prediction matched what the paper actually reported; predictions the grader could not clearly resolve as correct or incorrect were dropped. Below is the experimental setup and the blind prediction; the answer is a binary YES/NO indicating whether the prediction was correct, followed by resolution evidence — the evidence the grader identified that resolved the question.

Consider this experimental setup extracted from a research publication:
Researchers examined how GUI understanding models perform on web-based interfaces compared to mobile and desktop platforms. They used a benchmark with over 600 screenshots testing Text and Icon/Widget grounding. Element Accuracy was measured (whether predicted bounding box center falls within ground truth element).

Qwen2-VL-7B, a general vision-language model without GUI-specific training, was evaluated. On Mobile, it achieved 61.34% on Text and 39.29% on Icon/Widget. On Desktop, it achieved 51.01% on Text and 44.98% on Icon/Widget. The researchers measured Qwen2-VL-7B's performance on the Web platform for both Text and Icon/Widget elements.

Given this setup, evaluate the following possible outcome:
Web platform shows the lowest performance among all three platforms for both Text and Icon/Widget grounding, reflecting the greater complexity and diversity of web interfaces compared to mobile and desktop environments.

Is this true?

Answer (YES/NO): YES